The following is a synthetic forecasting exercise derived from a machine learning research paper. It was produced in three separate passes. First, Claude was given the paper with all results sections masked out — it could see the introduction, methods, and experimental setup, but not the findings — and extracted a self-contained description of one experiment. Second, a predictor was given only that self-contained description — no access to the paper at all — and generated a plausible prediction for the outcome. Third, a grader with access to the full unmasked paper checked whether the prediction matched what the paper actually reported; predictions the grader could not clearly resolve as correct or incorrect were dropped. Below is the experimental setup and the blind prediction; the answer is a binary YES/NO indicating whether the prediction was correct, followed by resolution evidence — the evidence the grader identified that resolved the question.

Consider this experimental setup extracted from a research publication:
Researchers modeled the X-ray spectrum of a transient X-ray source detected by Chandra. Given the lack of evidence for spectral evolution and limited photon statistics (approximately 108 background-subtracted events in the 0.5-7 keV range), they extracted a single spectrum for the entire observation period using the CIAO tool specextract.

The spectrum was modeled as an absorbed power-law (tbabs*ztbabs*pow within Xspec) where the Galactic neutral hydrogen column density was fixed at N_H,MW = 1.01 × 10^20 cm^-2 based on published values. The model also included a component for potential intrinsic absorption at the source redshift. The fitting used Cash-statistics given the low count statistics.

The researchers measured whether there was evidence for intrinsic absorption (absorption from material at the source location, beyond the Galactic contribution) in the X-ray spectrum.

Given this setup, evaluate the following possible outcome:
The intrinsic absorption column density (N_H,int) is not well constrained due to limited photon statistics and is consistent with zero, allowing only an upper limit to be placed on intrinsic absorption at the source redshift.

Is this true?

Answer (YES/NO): NO